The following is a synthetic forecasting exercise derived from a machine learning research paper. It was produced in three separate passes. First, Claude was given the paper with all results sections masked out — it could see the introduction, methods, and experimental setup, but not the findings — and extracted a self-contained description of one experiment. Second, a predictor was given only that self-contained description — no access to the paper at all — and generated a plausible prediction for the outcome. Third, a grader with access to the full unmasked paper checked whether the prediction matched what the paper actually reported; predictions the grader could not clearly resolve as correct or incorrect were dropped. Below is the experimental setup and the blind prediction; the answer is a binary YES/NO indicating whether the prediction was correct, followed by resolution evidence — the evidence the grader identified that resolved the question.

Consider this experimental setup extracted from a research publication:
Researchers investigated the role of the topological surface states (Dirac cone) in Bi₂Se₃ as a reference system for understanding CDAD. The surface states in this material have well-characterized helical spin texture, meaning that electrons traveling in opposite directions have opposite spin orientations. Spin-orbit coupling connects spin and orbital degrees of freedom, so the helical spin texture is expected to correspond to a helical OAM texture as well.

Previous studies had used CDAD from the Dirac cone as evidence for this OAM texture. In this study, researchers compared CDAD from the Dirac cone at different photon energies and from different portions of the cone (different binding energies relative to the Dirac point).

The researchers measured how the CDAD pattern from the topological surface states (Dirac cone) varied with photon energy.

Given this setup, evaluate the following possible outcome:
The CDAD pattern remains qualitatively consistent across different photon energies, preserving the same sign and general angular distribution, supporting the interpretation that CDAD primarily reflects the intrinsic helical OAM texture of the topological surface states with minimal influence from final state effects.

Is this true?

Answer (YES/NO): NO